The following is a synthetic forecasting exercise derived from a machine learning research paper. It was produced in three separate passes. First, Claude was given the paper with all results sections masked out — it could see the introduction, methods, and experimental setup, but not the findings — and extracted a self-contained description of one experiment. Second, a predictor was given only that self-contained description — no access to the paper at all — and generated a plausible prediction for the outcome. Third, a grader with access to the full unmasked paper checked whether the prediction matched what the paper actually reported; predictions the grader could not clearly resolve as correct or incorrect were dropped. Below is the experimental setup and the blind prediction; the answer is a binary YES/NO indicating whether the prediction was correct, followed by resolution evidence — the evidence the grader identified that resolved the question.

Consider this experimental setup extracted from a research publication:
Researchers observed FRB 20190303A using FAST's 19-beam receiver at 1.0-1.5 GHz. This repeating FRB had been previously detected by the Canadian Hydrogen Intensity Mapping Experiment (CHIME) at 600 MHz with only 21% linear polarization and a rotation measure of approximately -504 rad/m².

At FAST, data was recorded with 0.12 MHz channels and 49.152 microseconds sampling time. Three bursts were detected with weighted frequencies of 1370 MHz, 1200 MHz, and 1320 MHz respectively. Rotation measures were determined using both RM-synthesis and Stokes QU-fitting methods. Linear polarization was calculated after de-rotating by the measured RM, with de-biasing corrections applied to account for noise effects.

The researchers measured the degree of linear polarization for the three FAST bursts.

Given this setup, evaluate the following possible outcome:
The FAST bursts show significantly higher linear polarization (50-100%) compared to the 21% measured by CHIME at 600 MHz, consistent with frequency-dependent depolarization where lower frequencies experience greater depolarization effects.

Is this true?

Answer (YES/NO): YES